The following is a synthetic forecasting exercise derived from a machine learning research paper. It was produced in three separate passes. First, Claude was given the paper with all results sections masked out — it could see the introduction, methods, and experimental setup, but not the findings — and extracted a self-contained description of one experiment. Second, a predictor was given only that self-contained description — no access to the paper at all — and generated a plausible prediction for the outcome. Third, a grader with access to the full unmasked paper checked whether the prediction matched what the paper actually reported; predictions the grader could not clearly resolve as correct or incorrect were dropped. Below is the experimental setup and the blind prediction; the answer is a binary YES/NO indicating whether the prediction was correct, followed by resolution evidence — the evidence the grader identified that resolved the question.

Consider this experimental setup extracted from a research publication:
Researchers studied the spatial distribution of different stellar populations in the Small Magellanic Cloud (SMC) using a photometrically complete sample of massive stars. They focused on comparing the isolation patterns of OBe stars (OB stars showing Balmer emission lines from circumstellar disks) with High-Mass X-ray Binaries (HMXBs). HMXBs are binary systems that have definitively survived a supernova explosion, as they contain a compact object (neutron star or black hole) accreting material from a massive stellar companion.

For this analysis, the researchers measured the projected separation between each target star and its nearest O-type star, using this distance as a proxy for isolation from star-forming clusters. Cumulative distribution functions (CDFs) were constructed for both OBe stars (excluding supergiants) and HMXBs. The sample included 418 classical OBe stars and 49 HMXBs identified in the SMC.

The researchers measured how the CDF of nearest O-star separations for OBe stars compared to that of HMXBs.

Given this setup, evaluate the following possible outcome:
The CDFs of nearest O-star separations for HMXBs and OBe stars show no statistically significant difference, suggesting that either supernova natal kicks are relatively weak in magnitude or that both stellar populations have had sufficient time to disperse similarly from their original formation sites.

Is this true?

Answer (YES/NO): YES